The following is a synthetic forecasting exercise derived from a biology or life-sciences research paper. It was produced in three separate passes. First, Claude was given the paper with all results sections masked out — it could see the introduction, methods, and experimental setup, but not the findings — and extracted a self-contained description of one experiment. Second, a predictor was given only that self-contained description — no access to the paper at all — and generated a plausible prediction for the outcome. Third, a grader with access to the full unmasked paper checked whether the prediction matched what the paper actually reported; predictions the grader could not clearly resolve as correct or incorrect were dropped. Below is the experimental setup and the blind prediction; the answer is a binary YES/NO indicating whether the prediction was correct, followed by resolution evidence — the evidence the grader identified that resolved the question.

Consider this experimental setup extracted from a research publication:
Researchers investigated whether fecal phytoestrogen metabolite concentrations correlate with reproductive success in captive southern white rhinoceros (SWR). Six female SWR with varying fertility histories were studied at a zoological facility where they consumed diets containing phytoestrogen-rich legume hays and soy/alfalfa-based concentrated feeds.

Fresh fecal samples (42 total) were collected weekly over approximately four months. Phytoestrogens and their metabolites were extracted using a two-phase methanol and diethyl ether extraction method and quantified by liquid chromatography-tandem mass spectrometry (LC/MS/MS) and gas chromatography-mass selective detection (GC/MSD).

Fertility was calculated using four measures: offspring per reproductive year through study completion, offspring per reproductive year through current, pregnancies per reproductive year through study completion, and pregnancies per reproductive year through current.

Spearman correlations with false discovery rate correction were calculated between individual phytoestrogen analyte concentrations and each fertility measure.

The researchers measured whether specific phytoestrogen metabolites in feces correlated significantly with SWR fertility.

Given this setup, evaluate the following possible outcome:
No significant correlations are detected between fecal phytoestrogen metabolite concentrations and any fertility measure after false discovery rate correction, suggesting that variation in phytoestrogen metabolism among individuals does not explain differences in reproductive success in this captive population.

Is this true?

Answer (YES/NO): NO